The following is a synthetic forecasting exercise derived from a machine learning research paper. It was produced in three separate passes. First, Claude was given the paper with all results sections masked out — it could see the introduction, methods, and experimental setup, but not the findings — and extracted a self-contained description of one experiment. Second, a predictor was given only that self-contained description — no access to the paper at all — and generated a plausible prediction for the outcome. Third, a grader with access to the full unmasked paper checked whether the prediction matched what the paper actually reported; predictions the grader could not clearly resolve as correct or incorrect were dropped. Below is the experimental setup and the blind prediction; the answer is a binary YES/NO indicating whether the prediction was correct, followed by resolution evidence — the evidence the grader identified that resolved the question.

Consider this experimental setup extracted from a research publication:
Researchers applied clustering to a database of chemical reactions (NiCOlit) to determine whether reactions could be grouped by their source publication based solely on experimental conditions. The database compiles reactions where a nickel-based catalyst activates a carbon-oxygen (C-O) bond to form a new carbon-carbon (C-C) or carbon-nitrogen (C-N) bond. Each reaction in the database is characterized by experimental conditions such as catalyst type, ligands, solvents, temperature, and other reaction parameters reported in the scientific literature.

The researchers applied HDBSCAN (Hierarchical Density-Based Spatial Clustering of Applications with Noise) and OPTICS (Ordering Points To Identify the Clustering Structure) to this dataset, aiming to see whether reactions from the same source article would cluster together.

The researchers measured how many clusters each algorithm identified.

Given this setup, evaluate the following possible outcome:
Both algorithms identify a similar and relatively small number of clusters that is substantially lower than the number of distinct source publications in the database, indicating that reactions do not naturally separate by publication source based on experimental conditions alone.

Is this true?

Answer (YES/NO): NO